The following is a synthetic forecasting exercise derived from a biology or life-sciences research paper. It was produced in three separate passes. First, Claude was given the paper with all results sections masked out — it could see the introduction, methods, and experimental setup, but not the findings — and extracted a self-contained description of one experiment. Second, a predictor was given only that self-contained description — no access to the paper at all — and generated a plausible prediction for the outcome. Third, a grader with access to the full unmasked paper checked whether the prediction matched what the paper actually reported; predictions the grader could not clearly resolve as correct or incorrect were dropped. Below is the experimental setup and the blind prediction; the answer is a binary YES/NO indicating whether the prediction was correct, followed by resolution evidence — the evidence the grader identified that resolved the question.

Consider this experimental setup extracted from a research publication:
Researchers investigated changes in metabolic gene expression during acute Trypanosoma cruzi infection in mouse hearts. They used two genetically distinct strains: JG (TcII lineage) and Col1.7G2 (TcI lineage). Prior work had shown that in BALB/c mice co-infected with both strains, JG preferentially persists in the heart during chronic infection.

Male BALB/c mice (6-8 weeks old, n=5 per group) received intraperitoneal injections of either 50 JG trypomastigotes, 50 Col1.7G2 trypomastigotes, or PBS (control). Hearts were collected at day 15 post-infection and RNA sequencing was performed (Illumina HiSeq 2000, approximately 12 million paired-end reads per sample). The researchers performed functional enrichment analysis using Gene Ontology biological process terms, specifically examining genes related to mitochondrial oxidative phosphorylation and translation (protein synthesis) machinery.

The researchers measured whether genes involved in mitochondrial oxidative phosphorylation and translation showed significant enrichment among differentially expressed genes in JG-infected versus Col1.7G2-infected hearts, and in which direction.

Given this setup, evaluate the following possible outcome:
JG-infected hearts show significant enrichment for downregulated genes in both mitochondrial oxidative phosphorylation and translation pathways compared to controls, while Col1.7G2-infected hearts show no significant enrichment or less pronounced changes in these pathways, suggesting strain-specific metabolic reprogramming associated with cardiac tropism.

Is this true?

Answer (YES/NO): YES